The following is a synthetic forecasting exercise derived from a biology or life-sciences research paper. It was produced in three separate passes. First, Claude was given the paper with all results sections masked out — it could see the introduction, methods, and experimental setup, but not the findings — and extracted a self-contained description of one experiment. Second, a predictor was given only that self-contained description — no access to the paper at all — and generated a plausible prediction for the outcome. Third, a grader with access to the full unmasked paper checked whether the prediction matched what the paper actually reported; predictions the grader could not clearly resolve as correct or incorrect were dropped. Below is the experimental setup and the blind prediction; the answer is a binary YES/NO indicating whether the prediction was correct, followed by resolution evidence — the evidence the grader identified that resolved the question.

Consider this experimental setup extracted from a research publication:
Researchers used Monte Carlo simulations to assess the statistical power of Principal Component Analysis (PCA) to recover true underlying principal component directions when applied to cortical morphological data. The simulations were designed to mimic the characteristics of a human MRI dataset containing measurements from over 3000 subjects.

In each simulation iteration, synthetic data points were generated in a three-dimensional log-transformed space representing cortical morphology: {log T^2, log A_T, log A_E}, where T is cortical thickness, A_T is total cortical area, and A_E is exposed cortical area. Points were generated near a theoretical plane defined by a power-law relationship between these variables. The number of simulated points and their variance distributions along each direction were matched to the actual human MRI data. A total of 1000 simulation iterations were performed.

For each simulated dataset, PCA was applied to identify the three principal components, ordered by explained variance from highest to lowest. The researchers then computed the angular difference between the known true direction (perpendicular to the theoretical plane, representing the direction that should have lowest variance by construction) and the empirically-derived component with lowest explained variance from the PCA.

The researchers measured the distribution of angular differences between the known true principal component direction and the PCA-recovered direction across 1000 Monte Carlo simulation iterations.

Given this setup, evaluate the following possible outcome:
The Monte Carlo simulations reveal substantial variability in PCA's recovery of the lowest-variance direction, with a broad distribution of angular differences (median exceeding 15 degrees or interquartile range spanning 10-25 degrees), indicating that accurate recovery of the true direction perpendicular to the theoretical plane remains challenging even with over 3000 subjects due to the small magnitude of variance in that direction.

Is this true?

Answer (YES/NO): NO